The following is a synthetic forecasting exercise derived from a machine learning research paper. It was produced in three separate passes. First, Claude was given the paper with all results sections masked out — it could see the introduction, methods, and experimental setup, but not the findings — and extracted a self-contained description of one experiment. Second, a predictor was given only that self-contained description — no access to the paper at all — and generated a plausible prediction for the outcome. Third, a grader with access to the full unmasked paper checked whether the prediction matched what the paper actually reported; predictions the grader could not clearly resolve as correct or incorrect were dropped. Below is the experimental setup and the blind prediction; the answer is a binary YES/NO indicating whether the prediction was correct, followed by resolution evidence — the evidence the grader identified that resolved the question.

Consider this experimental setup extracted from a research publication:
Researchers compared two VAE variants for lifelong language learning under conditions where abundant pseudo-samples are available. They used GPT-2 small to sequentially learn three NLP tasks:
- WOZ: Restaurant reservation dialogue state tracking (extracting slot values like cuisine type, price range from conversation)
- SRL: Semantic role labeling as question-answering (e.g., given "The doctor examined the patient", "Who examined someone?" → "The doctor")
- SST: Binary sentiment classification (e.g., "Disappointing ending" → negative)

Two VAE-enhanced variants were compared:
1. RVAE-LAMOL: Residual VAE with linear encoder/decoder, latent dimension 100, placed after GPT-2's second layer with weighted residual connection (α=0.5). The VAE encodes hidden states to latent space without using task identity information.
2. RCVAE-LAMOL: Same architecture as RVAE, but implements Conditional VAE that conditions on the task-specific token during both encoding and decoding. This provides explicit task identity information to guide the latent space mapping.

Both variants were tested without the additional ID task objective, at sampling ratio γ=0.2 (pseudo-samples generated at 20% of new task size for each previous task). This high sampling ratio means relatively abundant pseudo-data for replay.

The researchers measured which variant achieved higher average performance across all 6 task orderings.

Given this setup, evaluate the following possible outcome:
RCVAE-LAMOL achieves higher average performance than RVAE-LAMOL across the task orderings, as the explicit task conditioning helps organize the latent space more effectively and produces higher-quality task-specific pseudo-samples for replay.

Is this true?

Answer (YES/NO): NO